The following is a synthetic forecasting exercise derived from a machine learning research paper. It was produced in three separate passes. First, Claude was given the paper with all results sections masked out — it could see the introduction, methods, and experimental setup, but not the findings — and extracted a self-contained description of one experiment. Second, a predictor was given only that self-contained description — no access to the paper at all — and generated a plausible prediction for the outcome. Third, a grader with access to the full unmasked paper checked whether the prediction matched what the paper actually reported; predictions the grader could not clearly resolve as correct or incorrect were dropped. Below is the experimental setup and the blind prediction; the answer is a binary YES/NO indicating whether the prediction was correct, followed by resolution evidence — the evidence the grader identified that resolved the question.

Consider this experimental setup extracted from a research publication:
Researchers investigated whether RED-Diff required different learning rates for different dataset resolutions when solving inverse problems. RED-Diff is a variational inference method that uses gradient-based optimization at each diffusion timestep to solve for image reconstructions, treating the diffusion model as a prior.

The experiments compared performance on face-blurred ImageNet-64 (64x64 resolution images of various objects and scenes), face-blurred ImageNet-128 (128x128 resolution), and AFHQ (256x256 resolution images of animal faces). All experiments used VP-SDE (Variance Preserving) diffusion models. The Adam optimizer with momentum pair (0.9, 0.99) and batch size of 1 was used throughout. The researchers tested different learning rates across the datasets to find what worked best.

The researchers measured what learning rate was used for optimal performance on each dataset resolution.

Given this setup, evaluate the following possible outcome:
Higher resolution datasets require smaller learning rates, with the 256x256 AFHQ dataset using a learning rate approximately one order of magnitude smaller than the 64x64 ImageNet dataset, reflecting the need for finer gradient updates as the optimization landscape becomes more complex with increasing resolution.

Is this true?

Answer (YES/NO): NO